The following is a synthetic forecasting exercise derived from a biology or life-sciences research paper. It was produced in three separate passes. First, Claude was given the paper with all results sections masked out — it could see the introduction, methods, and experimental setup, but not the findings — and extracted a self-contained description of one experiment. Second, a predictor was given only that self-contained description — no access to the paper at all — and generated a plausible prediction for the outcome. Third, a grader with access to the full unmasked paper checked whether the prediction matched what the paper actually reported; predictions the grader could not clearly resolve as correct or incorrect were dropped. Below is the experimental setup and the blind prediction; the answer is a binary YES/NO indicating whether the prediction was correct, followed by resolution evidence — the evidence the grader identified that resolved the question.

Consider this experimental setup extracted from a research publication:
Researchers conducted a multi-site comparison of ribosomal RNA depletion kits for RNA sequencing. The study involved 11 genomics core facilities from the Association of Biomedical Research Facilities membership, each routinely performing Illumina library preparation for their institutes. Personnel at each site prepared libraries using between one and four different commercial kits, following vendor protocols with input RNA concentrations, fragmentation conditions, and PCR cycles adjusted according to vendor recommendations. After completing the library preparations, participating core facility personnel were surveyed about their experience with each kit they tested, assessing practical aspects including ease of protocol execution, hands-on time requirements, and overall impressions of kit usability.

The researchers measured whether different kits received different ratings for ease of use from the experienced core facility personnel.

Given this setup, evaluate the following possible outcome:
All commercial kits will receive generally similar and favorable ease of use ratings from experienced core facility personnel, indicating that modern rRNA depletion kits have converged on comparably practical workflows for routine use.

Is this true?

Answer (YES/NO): NO